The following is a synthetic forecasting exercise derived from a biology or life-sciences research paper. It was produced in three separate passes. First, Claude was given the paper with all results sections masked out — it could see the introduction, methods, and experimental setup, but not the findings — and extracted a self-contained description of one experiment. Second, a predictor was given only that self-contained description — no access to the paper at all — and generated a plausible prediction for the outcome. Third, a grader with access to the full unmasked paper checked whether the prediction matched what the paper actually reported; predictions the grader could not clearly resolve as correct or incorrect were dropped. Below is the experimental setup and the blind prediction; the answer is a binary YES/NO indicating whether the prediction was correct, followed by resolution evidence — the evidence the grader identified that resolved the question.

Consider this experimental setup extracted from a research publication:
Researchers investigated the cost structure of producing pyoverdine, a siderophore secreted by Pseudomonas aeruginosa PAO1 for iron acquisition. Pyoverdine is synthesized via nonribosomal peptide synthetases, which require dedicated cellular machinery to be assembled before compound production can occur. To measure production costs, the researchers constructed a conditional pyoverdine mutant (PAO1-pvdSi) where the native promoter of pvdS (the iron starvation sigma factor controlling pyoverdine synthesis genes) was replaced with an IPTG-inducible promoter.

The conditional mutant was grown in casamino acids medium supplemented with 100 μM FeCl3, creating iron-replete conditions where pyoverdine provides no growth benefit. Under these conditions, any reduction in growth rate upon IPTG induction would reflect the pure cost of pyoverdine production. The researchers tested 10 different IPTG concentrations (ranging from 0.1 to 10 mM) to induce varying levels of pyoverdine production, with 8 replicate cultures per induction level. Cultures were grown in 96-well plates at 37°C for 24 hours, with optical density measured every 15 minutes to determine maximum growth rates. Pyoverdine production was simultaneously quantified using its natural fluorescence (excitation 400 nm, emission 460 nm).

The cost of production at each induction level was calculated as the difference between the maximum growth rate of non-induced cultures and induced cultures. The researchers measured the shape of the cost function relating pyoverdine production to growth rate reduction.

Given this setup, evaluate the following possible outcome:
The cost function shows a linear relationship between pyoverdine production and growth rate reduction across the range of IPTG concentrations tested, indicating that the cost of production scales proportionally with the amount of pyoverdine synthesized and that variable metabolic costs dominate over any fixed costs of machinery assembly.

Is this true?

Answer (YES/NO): NO